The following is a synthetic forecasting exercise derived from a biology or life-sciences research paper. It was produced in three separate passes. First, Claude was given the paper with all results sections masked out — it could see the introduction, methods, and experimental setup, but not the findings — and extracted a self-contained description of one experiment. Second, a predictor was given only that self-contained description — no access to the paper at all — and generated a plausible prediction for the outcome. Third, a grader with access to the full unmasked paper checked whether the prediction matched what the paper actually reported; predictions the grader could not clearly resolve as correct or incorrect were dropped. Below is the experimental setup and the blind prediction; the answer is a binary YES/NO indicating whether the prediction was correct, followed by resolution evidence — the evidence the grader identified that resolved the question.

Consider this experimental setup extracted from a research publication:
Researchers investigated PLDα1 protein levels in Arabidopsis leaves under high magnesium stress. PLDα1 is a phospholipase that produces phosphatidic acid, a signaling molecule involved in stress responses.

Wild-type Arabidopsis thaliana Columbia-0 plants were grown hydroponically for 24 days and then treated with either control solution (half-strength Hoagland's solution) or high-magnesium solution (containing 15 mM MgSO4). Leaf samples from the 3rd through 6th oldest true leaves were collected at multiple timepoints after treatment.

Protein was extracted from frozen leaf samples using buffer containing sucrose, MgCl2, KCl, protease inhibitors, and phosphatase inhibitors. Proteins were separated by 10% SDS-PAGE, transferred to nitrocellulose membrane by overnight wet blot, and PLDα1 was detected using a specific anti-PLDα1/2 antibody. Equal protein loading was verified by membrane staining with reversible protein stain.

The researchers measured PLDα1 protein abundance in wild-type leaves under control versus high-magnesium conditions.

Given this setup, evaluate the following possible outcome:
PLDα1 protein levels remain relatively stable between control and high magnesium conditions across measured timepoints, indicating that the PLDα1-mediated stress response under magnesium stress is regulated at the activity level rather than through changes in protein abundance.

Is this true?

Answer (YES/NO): NO